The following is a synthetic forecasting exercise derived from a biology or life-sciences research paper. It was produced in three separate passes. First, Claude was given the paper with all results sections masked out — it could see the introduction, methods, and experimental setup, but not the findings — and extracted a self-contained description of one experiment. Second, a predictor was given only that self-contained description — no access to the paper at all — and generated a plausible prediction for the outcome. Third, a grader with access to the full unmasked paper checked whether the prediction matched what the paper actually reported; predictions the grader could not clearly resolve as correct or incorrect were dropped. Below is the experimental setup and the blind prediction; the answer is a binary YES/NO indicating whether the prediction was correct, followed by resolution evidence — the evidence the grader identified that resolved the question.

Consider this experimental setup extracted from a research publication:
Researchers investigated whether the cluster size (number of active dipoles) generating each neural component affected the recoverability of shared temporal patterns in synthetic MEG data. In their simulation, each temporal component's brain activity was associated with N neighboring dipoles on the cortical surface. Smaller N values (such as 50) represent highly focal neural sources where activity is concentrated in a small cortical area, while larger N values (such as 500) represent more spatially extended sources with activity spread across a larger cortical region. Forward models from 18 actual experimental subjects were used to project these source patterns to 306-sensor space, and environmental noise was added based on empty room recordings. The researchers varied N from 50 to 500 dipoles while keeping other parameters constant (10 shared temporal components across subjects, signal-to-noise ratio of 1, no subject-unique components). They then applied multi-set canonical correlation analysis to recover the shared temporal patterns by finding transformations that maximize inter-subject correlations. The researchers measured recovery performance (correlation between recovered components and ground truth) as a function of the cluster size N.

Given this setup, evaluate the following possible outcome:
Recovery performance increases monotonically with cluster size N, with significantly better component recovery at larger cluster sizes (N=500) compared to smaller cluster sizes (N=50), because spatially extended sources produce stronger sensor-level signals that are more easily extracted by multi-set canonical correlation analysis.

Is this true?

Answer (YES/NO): NO